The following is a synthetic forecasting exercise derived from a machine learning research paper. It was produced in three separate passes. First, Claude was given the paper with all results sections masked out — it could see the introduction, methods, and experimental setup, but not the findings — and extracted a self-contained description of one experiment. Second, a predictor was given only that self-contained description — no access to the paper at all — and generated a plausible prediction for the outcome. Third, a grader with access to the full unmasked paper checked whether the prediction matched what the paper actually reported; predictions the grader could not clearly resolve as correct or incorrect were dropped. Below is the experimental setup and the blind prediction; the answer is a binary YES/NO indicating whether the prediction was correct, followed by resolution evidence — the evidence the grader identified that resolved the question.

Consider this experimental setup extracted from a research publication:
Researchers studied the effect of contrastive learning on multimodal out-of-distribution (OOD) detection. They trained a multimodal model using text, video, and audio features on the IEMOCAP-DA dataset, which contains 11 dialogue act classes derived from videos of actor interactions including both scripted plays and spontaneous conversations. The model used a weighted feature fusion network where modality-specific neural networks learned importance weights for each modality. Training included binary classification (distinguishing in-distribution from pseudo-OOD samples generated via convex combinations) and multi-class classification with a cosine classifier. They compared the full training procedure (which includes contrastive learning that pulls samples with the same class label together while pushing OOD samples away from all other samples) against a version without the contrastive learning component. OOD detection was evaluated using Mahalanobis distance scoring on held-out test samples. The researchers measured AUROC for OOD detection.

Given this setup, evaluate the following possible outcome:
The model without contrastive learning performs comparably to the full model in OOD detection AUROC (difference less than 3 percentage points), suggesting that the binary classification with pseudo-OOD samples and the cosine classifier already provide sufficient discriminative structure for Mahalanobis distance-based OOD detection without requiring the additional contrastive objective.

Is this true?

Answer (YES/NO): YES